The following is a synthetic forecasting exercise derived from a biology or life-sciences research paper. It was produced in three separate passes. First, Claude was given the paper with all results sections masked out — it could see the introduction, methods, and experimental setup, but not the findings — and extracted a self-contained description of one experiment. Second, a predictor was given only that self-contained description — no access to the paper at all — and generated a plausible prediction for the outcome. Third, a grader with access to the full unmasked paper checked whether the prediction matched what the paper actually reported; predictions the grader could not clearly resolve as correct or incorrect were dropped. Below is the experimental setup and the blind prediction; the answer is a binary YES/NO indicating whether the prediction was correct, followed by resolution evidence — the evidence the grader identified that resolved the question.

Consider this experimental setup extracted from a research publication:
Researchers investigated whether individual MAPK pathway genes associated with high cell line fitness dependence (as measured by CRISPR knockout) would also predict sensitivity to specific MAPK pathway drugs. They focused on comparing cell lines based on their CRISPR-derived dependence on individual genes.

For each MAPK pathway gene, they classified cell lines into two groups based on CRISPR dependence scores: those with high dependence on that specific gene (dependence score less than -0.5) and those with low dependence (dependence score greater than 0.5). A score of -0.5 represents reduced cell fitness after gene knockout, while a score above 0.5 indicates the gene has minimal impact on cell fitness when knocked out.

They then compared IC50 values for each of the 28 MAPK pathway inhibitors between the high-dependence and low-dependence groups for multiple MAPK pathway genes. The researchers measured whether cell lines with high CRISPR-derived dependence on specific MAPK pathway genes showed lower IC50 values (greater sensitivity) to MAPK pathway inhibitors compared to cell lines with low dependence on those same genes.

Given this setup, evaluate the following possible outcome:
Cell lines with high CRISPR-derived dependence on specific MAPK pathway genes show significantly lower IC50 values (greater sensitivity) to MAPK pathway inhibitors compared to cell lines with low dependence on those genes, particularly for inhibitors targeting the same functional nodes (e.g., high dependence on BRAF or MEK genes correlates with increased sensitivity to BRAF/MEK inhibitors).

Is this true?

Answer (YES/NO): YES